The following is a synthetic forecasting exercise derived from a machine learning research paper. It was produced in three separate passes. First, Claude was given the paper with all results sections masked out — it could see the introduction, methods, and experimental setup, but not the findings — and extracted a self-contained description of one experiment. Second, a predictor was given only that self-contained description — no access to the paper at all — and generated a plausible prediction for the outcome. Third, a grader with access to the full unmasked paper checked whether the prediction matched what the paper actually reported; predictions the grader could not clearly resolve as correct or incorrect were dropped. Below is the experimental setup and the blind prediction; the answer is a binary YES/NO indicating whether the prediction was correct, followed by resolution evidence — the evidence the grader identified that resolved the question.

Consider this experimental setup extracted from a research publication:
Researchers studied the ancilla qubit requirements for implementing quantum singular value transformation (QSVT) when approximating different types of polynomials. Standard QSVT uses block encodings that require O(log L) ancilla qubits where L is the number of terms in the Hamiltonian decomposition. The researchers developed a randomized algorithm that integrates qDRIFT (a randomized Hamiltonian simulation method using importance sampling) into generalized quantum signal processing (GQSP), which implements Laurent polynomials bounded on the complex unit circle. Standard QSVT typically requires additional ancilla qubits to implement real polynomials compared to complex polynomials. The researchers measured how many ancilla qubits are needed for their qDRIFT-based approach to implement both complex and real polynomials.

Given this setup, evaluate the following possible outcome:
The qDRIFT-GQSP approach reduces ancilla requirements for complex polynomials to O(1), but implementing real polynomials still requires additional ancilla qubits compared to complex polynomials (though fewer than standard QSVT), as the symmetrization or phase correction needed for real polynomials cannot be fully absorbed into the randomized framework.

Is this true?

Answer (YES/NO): NO